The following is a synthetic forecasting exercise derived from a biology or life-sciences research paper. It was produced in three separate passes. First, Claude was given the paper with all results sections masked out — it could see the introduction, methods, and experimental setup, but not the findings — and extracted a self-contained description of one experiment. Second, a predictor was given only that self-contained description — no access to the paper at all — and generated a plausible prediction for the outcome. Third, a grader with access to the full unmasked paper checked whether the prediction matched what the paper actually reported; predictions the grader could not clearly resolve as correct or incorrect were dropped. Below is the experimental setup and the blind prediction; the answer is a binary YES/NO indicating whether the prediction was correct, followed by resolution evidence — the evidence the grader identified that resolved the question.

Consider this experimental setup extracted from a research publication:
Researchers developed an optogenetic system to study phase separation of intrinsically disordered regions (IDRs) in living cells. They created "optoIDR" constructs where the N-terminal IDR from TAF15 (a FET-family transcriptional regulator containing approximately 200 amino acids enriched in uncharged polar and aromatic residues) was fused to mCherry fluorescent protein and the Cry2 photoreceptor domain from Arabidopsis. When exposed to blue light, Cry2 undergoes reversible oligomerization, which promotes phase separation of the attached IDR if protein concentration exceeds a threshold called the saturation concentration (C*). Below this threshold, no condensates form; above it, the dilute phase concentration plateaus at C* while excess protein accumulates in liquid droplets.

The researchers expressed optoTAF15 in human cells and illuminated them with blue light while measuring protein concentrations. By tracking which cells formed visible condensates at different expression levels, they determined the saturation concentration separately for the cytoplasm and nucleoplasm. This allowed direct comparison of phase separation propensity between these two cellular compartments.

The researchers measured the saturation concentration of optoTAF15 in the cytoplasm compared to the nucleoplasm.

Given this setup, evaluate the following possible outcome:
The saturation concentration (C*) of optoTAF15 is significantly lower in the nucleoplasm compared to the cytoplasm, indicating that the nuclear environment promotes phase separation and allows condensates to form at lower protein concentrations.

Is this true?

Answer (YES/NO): YES